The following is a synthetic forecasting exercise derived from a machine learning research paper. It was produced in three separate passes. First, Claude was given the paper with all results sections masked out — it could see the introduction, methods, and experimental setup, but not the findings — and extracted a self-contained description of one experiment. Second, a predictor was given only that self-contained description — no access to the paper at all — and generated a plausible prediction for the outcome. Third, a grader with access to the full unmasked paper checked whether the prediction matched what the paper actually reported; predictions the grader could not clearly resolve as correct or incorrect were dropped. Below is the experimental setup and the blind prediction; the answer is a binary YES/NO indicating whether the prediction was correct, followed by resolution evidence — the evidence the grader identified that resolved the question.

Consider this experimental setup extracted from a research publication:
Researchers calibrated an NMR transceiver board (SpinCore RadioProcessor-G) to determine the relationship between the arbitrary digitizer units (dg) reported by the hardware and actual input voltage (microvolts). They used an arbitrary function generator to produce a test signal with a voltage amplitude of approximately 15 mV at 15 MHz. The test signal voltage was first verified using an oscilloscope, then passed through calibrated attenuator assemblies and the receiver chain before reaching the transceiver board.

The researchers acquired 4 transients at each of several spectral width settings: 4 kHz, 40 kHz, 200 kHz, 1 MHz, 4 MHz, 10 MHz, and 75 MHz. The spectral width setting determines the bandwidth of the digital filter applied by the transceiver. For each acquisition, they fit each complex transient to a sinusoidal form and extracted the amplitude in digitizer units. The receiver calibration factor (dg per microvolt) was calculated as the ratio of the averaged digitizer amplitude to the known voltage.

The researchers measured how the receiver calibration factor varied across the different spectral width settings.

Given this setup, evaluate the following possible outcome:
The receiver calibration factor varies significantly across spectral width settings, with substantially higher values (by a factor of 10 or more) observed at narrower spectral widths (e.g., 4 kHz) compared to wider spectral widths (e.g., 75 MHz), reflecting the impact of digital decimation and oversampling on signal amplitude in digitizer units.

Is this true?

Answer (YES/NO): YES